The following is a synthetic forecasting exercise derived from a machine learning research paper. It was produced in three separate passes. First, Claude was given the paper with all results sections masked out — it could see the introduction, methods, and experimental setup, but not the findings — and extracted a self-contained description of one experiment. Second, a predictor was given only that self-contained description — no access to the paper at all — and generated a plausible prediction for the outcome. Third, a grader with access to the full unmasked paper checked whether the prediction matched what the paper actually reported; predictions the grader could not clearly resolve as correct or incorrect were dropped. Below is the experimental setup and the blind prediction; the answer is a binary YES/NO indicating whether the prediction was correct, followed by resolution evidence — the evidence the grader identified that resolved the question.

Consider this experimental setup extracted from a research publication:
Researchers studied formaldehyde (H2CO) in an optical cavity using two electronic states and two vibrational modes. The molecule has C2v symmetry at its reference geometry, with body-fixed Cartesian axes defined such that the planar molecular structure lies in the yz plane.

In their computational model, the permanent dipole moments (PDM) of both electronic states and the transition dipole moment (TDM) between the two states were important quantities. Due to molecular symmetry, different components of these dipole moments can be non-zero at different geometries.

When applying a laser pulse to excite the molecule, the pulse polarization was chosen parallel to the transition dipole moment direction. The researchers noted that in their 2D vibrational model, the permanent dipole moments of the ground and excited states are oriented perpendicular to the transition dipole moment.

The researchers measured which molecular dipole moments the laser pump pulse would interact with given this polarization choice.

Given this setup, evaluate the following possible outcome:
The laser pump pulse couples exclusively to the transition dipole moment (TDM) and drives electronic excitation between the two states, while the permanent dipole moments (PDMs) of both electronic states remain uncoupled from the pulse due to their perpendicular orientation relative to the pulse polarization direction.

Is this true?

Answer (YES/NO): YES